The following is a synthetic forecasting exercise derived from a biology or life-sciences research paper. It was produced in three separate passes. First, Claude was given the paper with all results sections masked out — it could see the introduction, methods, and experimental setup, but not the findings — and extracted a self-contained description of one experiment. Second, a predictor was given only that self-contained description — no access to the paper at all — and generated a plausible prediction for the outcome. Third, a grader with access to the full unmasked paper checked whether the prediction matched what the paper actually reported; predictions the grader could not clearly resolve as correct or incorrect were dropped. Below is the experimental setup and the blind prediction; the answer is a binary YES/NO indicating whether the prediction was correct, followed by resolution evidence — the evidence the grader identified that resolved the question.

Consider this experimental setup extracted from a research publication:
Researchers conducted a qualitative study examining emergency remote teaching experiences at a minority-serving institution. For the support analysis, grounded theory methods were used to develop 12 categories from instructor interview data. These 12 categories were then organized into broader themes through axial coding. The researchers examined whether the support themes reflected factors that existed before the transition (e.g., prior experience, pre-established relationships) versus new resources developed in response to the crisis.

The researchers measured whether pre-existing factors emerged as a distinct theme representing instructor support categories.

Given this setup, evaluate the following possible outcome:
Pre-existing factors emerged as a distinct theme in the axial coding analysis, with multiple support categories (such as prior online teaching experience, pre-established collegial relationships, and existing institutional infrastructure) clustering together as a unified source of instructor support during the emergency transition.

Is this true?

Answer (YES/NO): NO